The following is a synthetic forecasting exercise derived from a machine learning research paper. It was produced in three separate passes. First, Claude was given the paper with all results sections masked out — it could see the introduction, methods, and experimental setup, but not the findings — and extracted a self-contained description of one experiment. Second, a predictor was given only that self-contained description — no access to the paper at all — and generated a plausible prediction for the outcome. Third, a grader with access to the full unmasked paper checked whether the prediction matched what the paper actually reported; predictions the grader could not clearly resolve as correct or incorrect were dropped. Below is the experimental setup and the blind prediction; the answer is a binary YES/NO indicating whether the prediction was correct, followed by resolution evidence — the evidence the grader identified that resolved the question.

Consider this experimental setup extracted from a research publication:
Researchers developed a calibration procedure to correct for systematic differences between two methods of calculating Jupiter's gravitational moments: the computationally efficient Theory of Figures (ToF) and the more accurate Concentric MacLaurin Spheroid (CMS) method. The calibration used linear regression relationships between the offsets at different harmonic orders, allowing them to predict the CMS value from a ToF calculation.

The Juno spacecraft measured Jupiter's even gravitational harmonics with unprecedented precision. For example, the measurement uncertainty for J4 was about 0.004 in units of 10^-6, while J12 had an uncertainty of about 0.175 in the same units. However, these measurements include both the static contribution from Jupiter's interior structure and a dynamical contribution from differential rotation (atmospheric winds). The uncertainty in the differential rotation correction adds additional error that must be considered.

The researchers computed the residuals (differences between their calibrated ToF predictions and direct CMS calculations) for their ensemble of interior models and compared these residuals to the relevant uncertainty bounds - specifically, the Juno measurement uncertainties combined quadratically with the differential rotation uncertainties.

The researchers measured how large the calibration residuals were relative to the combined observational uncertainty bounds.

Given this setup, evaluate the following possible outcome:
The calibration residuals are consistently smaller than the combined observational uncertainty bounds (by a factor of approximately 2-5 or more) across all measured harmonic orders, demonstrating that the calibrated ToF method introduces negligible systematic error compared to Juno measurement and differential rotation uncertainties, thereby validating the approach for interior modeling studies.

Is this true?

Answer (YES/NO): YES